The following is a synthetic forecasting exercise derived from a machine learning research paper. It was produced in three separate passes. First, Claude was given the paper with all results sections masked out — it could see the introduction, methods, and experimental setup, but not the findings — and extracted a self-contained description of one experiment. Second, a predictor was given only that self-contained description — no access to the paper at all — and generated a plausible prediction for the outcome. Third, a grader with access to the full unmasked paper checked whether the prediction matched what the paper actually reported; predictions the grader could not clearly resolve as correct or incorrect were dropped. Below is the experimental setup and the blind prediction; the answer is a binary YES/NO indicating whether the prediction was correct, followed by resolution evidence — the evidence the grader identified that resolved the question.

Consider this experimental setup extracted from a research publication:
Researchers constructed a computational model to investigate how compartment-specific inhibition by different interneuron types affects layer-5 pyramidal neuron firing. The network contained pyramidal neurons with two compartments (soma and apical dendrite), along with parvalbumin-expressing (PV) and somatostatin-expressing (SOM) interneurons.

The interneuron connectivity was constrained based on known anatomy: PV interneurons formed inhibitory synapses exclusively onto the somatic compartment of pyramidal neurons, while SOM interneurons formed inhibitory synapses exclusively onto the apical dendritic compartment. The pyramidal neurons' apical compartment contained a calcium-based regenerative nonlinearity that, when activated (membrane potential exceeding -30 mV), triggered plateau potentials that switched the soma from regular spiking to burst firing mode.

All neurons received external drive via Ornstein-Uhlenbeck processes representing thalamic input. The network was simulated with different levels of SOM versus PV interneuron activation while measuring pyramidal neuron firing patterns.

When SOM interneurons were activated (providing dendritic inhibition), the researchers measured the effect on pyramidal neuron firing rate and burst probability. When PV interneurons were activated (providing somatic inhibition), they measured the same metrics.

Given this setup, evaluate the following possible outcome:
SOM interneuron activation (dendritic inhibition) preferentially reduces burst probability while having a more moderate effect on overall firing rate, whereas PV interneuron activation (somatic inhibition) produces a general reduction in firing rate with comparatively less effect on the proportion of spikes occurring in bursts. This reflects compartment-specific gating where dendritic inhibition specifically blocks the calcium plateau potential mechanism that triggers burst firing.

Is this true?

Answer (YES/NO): NO